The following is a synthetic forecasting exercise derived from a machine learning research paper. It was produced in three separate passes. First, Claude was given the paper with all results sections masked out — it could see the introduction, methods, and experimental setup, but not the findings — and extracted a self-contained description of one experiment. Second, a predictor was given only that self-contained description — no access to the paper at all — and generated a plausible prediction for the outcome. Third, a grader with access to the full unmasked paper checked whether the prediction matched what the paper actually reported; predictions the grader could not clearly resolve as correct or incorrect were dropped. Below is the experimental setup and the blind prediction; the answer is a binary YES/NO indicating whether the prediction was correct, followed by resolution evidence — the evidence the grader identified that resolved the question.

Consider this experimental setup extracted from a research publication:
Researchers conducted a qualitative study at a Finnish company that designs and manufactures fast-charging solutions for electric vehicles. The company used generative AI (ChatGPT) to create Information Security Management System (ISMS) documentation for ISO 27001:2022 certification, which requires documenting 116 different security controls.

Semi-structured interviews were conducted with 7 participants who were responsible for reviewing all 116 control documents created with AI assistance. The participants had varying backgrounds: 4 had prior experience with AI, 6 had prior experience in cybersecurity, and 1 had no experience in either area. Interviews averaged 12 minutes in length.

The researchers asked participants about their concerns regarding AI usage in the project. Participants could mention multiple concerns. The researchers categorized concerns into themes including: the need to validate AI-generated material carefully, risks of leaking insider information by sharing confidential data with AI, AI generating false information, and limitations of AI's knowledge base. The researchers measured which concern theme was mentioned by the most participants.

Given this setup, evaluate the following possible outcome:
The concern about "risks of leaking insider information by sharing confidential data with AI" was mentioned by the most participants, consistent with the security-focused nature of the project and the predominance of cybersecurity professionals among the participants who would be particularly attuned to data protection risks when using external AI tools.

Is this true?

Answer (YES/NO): NO